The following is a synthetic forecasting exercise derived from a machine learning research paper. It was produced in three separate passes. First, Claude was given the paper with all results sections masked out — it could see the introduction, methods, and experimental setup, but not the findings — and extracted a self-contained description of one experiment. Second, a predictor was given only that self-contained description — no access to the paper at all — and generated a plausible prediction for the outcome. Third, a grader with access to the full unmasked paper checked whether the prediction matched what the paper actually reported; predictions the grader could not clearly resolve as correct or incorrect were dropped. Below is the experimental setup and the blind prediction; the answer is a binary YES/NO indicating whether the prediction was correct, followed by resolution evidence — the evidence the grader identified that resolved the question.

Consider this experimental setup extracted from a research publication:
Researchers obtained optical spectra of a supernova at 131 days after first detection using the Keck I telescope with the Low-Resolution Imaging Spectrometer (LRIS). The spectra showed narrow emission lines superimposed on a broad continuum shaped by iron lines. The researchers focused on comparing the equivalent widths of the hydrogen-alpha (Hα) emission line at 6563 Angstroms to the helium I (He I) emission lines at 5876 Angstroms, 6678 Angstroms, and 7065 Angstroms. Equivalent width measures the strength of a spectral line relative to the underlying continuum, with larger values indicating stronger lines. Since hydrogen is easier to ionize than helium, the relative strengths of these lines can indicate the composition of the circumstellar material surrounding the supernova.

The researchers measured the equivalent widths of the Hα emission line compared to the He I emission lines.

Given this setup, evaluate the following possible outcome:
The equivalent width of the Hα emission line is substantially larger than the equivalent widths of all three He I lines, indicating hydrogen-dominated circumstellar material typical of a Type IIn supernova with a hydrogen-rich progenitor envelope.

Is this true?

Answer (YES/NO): NO